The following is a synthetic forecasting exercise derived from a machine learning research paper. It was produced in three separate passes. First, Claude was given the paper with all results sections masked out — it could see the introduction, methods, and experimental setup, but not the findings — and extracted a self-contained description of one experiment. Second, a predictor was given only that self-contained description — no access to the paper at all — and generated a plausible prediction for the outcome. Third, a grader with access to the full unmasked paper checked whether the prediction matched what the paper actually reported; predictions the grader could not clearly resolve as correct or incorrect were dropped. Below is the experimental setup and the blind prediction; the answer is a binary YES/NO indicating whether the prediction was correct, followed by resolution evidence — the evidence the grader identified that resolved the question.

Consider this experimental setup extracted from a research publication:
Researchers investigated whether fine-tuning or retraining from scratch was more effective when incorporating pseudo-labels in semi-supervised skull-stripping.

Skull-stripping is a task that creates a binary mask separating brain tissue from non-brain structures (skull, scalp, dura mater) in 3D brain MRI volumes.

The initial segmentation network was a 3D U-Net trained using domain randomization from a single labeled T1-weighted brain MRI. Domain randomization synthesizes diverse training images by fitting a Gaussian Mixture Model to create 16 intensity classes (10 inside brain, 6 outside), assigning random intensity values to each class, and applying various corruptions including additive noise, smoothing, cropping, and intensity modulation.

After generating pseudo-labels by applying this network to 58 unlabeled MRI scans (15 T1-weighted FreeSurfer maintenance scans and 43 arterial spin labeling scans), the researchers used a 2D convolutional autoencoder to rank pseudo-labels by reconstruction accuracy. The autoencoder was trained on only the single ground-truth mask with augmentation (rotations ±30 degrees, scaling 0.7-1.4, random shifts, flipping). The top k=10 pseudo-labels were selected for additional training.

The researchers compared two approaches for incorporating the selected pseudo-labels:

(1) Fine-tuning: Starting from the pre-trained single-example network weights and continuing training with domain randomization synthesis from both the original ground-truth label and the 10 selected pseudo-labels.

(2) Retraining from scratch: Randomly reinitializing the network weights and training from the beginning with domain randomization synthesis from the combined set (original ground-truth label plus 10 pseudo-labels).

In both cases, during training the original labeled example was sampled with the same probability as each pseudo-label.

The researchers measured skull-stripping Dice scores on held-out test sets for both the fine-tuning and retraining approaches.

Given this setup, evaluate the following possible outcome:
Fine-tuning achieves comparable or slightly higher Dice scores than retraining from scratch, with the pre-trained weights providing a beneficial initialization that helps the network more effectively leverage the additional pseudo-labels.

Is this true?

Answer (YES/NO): YES